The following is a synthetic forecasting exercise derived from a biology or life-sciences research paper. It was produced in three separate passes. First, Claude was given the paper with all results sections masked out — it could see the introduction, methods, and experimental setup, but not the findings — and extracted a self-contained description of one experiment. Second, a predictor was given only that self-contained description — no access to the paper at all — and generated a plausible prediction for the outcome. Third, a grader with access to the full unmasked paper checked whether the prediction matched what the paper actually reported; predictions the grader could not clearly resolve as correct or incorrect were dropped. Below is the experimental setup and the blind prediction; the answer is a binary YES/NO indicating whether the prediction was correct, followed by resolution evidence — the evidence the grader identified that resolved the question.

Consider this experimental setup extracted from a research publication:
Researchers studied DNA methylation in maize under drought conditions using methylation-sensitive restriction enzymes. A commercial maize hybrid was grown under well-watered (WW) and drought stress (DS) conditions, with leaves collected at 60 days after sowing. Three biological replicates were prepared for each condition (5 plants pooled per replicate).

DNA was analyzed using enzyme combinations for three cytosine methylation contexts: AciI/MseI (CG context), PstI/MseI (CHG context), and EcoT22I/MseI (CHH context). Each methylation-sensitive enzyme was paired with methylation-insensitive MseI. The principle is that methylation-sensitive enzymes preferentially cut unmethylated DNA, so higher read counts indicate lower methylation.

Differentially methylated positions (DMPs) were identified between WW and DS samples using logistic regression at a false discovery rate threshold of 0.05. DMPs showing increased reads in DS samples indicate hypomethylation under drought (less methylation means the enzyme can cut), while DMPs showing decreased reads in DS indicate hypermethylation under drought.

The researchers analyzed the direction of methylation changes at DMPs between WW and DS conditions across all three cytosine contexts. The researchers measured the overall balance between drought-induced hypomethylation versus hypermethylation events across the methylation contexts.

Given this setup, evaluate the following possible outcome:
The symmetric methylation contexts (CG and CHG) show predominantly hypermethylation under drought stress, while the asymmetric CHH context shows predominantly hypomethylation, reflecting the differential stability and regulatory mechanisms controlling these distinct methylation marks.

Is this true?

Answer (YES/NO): NO